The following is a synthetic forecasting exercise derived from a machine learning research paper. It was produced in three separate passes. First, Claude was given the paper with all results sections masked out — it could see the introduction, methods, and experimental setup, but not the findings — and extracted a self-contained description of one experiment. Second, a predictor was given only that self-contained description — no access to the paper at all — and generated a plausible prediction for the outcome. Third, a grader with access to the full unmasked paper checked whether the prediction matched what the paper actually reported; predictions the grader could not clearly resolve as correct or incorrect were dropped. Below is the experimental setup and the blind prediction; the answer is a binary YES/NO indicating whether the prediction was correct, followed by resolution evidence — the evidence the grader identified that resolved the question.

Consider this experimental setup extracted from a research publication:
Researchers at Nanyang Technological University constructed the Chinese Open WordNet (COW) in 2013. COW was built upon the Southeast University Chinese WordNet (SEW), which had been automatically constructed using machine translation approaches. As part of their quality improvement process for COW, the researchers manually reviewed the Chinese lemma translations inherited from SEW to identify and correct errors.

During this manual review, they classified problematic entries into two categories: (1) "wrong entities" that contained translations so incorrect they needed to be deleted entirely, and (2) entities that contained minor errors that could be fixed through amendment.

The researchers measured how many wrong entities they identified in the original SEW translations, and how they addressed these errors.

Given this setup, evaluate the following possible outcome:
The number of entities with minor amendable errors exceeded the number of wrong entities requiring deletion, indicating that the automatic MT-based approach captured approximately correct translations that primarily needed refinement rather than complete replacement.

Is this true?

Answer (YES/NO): NO